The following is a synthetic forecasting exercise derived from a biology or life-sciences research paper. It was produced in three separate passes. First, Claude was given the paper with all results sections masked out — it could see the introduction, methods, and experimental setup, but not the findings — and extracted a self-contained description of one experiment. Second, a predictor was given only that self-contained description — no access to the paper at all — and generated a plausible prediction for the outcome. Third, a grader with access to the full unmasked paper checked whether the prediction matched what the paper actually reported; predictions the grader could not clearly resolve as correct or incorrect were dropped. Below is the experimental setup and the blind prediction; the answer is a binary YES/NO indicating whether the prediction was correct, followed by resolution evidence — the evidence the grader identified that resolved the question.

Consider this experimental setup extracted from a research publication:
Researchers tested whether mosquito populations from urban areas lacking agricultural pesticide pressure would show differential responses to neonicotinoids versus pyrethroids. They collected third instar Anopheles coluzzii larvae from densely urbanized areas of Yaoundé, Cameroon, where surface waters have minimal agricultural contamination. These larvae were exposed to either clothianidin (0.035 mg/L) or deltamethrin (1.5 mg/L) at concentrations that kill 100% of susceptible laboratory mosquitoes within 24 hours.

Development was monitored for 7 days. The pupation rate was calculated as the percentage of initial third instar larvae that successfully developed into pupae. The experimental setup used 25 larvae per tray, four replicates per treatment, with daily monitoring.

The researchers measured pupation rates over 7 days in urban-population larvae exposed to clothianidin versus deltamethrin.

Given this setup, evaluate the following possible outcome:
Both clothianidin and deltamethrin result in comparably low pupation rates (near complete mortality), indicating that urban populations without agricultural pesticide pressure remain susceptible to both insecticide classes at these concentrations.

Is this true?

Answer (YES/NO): NO